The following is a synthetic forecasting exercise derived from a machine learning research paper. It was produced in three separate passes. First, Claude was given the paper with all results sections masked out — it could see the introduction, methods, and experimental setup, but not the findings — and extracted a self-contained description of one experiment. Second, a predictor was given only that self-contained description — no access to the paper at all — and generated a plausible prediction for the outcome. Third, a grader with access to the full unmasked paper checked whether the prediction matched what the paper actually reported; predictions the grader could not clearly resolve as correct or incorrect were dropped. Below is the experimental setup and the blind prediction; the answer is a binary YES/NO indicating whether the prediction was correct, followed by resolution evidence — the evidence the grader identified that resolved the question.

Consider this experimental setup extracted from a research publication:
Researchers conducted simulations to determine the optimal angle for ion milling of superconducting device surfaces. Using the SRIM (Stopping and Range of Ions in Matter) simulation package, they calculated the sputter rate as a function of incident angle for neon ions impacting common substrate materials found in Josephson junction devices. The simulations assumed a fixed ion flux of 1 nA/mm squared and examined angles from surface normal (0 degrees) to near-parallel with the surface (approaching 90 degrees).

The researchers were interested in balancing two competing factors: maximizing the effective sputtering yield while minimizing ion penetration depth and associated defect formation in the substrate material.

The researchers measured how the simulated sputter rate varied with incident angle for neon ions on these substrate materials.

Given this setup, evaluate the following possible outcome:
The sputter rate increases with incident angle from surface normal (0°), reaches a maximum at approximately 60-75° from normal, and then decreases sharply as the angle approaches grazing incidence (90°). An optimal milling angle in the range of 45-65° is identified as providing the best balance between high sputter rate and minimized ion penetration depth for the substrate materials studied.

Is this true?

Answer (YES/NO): YES